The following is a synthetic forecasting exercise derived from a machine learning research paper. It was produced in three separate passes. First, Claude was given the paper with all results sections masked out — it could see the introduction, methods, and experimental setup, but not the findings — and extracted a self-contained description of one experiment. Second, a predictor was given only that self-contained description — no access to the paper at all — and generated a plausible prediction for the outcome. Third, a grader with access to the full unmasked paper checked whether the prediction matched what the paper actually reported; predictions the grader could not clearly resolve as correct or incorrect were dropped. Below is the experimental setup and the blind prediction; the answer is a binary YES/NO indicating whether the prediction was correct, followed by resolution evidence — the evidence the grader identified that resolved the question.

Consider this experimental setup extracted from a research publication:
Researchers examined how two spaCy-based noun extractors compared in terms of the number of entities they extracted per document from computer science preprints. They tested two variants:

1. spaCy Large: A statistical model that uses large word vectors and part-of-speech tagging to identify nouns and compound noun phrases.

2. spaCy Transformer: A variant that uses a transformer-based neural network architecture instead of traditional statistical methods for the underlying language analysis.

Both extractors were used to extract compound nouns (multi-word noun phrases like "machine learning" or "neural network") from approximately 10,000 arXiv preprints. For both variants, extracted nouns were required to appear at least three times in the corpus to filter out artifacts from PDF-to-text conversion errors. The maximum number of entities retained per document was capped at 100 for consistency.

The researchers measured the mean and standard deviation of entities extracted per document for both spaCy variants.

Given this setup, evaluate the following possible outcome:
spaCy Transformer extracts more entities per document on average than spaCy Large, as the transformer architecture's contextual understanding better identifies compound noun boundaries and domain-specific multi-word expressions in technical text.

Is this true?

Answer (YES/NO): NO